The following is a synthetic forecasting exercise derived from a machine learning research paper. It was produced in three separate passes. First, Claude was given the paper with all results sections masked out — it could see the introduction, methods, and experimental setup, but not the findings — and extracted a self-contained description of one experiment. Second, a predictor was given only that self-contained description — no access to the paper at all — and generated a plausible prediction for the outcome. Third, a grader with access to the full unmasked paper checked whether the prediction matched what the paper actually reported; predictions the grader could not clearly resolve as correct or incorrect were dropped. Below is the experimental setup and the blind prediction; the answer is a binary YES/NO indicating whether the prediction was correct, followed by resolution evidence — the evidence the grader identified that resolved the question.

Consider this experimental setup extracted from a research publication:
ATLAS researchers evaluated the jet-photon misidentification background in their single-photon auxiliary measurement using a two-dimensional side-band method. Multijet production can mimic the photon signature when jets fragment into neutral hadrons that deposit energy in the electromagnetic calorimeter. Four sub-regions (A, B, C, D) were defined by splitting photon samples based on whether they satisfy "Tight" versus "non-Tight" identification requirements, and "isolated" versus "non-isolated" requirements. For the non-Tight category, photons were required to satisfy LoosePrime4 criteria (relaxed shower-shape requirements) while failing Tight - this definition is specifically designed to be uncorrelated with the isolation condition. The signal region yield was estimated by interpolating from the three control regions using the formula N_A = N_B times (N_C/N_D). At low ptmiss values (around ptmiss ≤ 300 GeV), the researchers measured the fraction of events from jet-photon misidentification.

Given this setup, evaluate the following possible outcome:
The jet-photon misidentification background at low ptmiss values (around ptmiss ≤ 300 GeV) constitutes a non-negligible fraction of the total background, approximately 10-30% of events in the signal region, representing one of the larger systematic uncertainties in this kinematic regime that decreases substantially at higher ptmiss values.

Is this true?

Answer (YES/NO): NO